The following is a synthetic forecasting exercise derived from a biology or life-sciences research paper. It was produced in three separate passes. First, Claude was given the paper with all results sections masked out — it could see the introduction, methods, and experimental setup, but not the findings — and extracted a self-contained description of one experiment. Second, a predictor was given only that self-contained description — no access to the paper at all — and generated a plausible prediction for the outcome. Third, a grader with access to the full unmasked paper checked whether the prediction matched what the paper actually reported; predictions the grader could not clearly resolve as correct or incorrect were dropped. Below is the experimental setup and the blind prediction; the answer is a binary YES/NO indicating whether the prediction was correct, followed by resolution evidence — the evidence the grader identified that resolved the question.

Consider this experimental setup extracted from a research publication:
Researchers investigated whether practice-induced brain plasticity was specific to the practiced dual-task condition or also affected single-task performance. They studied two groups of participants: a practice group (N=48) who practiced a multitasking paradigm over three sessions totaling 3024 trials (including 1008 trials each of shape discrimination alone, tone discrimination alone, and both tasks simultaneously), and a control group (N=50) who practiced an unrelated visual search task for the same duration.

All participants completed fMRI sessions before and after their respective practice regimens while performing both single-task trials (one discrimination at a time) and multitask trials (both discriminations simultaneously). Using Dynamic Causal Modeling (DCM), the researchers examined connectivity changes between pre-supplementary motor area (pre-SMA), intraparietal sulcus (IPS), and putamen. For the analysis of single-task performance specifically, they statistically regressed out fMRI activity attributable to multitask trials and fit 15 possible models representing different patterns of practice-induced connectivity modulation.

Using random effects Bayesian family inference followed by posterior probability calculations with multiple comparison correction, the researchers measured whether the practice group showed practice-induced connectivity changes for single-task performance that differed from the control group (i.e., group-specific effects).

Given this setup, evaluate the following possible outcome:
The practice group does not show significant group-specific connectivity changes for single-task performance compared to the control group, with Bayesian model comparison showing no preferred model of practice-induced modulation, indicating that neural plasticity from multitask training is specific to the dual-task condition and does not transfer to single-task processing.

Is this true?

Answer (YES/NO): NO